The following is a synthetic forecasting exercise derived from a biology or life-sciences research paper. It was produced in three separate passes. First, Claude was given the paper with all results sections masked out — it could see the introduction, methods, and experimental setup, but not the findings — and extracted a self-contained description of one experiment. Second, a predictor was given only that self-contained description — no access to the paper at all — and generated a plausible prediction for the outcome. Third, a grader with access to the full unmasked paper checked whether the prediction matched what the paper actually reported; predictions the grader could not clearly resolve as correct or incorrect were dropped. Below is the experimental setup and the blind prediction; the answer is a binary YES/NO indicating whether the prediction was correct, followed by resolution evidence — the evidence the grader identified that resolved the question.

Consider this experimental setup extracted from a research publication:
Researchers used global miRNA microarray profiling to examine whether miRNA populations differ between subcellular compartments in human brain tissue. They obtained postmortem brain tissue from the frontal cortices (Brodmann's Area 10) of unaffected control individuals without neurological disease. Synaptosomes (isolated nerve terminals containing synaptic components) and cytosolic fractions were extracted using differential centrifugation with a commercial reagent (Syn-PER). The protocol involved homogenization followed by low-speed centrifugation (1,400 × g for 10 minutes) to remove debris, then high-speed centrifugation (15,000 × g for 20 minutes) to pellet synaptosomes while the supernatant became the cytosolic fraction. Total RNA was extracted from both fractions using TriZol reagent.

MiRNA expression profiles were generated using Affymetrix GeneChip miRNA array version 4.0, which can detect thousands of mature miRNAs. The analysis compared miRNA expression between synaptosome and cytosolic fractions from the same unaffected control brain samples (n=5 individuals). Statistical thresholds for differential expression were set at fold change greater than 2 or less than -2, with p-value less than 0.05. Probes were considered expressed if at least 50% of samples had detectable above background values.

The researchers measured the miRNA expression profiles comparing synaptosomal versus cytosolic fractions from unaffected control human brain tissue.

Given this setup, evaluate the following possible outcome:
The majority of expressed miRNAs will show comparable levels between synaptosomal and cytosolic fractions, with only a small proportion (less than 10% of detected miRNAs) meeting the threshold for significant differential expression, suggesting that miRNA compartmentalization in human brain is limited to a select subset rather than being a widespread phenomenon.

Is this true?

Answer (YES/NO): YES